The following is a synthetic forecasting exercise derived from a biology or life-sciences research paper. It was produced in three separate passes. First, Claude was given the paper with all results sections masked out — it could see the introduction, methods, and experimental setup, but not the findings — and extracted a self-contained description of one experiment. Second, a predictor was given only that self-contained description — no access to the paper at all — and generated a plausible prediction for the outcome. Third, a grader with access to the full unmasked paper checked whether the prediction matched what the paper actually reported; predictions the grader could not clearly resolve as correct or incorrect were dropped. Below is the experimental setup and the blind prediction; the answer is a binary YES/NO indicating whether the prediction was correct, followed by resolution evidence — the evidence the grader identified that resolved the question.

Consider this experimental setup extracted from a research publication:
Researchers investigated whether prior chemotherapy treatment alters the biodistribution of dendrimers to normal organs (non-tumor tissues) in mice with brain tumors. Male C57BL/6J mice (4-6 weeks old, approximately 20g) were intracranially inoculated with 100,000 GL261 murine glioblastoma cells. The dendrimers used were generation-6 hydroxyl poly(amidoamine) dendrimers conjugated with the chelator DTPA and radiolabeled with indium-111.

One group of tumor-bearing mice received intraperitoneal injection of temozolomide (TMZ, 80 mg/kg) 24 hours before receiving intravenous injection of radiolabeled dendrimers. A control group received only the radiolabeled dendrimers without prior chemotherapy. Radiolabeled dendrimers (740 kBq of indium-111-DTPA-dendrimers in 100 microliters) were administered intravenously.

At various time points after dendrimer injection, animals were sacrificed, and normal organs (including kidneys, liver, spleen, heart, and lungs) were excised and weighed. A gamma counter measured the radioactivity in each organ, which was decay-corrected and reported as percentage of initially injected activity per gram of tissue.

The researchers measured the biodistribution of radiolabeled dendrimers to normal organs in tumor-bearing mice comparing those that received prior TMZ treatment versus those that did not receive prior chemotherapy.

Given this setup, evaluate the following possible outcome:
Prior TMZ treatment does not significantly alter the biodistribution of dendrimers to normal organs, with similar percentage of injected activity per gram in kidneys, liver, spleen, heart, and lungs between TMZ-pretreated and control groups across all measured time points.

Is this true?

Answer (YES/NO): YES